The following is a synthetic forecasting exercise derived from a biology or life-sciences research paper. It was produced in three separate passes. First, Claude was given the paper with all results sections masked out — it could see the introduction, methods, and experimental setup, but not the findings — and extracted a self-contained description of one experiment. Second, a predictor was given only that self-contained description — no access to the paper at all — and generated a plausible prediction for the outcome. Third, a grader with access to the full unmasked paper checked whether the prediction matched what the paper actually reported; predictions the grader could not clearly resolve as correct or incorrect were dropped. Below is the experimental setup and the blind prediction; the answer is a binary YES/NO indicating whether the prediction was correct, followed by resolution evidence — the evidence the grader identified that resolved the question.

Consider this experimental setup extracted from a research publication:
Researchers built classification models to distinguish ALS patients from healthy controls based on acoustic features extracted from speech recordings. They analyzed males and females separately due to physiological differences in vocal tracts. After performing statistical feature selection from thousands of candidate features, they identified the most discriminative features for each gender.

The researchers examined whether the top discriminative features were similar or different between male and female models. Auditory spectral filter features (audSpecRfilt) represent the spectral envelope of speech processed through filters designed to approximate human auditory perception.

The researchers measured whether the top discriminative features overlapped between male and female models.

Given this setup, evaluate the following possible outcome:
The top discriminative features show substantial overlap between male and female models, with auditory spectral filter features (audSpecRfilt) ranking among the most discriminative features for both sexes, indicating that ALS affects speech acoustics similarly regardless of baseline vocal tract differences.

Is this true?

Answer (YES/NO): NO